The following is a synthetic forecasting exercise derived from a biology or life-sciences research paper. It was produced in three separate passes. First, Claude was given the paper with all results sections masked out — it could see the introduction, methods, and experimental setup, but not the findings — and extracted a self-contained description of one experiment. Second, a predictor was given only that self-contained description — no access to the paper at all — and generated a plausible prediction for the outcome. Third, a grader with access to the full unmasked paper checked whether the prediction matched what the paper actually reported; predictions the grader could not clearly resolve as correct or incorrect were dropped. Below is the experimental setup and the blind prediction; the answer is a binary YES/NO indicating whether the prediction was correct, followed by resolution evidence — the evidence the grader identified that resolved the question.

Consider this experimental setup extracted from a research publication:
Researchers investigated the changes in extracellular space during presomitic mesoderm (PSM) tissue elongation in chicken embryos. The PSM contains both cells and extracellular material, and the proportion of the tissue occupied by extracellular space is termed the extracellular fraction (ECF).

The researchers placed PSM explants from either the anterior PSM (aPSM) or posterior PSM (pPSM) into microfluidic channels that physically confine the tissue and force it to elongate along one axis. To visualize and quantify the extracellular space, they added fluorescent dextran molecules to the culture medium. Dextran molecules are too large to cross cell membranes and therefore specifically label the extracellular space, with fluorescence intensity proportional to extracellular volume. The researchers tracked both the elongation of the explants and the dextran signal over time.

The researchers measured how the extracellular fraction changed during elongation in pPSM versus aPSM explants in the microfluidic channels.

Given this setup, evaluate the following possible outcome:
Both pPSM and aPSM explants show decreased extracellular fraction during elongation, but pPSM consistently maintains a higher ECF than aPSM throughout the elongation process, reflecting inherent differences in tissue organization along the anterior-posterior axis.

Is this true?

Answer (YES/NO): NO